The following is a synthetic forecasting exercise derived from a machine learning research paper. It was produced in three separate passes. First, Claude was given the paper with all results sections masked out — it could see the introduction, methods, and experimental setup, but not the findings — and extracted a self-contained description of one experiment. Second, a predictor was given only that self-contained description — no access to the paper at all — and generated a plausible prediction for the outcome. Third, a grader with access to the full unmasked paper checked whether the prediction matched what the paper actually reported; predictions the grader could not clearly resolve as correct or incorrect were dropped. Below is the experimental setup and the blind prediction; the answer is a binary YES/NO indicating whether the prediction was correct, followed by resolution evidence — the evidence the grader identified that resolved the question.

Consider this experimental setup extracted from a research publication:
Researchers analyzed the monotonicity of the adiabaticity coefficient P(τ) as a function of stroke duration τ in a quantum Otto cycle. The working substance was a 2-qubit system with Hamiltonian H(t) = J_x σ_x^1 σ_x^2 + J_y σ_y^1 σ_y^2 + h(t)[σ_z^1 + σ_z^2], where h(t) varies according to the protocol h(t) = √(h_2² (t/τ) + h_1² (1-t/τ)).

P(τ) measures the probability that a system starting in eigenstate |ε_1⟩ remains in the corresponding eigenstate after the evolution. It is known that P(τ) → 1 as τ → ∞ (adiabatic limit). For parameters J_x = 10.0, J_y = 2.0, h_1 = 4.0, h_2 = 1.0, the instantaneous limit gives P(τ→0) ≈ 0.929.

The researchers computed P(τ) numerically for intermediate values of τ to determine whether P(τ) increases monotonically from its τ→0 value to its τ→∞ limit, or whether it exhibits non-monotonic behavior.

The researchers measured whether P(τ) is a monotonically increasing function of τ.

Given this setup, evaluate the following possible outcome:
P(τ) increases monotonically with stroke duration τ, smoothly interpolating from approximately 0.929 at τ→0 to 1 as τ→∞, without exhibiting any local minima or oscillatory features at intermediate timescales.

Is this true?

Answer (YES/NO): NO